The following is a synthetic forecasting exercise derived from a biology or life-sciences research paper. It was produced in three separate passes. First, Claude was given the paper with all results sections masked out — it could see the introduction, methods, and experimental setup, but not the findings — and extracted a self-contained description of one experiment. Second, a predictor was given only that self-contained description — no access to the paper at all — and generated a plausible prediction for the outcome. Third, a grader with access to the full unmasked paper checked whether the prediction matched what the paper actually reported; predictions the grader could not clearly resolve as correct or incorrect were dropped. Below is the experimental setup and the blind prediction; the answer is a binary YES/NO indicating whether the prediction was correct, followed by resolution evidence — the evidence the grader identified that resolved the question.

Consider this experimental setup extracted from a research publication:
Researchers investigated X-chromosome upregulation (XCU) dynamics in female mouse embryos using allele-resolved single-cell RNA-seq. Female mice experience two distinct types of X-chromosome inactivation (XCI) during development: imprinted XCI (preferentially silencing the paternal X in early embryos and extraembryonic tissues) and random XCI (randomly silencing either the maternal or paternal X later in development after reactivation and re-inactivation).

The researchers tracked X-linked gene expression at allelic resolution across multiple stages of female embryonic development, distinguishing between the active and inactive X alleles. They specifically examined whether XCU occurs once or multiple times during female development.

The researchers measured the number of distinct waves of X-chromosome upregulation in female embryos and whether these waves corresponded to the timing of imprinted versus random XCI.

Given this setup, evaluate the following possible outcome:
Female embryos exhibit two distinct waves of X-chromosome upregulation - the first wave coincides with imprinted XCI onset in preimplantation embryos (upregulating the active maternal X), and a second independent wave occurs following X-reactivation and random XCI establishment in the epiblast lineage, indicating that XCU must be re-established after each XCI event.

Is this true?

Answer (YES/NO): YES